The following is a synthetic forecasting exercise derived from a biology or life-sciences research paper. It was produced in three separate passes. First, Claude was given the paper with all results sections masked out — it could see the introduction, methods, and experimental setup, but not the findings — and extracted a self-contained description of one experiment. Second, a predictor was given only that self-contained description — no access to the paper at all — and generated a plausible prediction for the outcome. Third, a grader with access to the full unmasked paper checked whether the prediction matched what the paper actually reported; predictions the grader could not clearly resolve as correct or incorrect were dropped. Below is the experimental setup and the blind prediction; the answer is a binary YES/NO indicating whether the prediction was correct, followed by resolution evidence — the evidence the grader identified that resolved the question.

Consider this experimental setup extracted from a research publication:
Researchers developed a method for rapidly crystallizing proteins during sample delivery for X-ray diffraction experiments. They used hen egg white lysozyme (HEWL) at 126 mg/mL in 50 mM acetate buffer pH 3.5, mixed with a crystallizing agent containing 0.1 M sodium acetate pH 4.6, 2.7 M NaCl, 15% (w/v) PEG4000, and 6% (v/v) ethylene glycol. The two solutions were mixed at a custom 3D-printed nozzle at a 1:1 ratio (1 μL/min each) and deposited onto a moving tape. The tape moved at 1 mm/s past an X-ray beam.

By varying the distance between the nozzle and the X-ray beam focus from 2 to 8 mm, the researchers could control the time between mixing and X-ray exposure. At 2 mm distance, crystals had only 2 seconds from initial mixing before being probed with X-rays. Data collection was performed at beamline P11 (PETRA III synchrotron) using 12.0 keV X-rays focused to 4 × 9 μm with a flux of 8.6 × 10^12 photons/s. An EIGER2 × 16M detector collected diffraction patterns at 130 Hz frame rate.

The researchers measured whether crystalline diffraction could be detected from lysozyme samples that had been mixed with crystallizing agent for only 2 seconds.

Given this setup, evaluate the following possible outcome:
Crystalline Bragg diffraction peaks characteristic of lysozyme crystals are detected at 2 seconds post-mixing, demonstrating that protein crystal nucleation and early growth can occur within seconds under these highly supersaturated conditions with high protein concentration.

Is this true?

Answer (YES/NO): YES